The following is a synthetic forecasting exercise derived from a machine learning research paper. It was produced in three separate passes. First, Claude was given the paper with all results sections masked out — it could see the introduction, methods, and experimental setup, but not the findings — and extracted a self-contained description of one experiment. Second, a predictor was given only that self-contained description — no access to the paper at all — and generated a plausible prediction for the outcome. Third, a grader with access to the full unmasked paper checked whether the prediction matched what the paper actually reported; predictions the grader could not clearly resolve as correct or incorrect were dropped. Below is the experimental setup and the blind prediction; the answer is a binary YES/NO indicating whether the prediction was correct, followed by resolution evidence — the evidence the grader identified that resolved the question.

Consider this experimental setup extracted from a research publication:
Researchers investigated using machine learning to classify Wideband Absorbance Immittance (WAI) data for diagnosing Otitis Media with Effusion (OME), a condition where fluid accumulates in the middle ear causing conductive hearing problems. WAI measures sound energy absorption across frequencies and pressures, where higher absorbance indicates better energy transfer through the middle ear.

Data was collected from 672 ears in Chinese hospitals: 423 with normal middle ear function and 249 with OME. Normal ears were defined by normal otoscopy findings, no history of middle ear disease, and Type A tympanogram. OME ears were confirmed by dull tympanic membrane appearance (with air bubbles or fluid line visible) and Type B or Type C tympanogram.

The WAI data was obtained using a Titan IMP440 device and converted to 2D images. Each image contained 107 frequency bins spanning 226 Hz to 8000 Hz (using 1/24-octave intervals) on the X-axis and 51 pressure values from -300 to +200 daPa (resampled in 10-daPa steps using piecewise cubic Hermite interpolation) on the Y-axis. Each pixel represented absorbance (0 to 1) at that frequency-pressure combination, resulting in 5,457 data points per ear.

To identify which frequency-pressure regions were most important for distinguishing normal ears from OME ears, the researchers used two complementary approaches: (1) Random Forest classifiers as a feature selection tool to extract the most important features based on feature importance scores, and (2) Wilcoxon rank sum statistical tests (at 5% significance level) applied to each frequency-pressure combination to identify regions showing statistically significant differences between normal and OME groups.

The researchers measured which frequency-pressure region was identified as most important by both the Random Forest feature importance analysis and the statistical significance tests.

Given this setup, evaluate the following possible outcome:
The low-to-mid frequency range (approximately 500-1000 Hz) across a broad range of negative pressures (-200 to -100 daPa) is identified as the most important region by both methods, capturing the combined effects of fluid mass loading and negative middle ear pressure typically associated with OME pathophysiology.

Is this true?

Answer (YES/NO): NO